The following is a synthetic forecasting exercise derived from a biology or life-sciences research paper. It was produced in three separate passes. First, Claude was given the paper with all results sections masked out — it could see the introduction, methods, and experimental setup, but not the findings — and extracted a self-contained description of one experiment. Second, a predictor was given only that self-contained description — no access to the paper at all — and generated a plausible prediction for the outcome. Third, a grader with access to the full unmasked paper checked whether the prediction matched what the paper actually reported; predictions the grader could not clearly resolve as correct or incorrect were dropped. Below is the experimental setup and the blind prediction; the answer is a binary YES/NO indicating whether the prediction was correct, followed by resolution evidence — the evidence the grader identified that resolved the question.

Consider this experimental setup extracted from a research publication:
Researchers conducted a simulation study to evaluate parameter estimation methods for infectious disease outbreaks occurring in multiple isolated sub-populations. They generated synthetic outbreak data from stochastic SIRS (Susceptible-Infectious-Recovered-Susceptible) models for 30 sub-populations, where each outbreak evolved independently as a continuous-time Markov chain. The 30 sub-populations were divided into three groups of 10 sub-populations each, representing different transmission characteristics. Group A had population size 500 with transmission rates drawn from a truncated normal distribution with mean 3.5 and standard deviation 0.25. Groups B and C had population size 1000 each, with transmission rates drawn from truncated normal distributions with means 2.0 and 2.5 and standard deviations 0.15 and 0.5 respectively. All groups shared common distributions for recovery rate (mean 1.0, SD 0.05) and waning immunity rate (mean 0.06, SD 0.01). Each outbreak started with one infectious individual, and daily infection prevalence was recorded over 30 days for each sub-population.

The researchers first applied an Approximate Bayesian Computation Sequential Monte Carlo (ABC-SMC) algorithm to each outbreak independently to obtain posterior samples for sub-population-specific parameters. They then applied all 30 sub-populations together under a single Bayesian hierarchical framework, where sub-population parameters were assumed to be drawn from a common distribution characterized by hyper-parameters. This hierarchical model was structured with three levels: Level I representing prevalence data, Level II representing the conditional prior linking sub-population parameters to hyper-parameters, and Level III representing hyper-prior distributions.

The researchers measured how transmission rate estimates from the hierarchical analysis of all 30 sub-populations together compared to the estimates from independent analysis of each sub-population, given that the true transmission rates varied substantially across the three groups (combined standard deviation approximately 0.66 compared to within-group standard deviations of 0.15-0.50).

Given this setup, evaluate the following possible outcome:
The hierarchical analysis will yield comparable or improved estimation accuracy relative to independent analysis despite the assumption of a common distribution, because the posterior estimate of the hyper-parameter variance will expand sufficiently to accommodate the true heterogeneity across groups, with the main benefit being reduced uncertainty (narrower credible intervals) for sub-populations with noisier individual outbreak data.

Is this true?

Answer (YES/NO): NO